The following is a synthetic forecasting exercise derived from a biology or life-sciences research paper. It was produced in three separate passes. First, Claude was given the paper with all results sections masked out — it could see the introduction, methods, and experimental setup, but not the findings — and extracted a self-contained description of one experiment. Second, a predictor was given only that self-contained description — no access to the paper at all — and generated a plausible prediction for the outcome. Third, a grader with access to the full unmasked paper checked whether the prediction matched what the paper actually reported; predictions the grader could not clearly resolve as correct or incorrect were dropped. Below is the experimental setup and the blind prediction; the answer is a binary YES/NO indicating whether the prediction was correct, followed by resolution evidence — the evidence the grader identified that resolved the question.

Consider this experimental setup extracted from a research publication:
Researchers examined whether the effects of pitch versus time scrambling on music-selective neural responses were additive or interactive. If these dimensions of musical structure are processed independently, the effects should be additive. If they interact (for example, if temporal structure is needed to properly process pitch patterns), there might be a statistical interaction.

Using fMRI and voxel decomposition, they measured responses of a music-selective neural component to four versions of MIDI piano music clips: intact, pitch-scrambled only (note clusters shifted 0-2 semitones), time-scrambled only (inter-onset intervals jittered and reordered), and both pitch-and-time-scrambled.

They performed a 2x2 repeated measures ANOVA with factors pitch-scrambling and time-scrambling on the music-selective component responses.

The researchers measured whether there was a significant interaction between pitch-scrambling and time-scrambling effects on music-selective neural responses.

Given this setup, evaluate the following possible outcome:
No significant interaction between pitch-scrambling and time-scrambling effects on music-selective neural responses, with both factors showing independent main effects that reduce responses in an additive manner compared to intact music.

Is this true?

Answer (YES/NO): NO